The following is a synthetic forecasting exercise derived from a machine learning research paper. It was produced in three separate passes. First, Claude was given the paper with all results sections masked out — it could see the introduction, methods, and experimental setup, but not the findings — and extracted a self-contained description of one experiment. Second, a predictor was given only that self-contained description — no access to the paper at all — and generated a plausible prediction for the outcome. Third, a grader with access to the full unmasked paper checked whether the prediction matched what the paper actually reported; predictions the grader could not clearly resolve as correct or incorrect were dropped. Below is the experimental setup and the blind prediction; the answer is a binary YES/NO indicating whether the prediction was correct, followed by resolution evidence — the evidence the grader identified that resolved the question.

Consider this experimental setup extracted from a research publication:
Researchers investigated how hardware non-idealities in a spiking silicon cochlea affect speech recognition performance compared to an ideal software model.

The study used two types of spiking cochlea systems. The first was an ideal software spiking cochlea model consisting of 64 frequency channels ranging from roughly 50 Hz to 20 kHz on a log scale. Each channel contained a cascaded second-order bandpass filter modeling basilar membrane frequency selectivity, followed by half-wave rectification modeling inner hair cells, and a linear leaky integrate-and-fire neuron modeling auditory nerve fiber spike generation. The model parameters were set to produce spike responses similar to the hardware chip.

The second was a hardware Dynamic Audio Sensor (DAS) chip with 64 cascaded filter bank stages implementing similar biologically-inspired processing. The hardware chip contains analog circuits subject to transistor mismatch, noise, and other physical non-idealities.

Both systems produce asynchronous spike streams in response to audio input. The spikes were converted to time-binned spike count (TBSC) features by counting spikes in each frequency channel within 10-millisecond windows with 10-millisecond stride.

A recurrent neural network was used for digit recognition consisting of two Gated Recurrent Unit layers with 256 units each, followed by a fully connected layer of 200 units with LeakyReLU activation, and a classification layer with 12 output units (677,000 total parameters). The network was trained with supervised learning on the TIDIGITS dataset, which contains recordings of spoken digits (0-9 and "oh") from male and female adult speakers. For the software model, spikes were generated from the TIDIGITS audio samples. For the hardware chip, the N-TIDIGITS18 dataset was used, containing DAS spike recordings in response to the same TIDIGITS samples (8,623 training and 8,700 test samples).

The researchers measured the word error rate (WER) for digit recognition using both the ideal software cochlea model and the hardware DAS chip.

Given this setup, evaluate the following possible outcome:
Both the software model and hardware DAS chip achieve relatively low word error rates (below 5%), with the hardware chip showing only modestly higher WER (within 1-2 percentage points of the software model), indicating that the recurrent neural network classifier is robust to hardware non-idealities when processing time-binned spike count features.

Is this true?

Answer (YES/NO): NO